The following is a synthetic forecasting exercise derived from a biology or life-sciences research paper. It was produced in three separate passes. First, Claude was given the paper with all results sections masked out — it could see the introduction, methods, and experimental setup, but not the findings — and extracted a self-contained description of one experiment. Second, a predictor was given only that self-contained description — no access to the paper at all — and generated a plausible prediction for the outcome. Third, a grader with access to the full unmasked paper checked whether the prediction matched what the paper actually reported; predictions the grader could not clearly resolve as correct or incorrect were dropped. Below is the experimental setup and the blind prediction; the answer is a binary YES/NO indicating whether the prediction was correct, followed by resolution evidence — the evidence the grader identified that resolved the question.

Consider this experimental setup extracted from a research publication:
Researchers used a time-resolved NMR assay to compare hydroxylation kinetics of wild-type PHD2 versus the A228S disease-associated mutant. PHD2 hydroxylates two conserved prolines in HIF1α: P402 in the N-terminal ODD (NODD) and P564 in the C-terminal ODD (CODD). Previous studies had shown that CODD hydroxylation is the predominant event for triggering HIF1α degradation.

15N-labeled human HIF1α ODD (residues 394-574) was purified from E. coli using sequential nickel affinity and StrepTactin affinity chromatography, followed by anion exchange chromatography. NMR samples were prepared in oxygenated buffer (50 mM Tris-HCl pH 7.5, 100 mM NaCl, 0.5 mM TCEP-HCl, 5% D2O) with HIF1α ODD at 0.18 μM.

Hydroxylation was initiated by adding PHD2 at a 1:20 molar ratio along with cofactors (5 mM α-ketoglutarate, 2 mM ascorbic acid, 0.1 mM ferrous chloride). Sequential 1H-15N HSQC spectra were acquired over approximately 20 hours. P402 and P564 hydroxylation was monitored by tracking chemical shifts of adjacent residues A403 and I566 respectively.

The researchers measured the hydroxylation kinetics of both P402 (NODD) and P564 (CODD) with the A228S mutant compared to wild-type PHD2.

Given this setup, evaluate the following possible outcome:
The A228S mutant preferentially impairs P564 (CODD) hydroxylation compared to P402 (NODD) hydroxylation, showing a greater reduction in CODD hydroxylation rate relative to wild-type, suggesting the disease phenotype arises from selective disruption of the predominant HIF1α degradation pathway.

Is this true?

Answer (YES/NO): NO